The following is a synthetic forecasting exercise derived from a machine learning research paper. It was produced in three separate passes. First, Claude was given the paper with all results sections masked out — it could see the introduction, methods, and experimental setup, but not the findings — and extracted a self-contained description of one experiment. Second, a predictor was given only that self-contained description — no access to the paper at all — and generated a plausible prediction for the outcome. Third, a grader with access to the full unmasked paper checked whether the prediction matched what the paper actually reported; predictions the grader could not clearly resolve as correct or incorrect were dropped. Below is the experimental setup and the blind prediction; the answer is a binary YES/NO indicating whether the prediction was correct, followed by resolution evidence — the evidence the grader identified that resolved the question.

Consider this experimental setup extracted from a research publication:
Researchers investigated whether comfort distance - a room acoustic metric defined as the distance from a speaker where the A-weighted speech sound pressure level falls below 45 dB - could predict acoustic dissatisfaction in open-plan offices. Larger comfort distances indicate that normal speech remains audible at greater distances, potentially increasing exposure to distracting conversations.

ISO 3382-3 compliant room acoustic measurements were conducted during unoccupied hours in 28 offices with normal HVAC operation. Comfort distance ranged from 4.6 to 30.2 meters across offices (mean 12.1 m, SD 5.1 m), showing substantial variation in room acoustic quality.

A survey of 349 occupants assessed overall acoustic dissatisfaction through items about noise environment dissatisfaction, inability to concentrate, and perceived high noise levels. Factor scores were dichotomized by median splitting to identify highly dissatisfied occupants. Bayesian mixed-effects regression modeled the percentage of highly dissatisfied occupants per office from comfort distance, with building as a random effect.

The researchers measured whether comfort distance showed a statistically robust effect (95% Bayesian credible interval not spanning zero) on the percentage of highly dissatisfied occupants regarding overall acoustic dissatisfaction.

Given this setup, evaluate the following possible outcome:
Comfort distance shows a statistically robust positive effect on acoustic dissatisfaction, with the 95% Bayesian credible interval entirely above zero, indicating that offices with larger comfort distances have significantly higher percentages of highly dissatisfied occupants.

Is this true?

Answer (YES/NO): NO